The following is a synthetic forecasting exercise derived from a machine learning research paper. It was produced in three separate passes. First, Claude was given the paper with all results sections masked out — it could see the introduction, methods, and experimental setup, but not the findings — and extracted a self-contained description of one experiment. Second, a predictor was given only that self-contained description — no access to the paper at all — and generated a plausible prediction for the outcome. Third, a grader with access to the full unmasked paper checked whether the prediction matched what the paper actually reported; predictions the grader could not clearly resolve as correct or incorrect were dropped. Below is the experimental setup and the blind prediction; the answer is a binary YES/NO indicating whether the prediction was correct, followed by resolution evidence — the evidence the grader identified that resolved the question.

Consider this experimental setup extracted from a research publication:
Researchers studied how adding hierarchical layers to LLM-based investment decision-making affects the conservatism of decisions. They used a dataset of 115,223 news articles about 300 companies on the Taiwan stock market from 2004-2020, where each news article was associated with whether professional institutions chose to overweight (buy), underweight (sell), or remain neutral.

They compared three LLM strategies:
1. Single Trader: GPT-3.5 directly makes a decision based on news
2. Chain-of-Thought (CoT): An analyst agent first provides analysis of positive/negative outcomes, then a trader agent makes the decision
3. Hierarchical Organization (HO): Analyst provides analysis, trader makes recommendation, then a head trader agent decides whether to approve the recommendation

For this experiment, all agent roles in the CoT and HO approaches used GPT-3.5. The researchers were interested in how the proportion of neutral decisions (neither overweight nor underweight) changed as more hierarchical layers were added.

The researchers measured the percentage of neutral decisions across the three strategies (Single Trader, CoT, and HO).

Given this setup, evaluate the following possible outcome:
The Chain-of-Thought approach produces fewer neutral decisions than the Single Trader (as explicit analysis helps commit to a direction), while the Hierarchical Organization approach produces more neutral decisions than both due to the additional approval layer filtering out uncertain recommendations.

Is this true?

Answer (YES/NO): NO